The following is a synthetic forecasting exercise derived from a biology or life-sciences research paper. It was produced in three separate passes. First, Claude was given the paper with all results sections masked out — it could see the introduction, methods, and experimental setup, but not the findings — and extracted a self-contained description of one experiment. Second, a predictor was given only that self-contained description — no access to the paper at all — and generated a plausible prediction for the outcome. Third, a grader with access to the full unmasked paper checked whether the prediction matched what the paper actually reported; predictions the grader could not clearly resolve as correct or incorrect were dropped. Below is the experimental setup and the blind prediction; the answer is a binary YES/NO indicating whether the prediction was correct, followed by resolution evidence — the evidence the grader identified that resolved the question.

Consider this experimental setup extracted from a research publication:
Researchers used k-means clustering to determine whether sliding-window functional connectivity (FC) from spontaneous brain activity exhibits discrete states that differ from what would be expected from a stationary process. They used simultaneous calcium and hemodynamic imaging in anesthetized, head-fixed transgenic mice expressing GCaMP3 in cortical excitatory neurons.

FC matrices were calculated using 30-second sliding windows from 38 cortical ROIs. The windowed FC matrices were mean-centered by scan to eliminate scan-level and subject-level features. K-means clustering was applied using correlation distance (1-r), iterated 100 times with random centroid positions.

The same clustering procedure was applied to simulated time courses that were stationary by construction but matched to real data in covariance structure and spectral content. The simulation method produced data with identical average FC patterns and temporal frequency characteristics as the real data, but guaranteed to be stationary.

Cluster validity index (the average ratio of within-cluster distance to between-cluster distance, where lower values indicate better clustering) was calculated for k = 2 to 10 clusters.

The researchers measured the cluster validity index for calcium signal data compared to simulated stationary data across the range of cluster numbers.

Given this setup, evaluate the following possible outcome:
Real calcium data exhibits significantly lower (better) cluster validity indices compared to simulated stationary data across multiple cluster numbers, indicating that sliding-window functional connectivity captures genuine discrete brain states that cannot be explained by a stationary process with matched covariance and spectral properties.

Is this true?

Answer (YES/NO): YES